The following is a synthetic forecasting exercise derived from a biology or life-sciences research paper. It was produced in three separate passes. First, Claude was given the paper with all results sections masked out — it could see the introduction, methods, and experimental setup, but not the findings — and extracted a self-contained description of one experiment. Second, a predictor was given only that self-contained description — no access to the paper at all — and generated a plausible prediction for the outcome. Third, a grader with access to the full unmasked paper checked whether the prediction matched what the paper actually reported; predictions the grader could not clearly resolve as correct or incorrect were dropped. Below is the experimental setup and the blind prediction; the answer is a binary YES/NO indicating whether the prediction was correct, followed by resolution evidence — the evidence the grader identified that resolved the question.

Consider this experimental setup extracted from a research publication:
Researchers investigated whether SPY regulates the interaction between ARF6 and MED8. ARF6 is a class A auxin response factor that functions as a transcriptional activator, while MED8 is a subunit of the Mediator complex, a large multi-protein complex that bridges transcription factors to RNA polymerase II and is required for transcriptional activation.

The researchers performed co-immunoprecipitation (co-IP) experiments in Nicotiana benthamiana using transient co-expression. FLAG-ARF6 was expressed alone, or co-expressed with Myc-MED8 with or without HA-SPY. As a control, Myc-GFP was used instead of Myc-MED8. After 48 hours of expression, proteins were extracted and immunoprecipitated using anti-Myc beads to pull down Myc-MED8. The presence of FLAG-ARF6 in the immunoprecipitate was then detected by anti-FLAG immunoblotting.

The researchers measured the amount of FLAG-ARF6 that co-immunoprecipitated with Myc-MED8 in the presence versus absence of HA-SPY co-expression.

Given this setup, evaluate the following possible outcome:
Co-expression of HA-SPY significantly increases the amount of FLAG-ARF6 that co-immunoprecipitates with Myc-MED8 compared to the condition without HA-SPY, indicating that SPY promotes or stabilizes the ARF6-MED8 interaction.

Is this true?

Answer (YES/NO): NO